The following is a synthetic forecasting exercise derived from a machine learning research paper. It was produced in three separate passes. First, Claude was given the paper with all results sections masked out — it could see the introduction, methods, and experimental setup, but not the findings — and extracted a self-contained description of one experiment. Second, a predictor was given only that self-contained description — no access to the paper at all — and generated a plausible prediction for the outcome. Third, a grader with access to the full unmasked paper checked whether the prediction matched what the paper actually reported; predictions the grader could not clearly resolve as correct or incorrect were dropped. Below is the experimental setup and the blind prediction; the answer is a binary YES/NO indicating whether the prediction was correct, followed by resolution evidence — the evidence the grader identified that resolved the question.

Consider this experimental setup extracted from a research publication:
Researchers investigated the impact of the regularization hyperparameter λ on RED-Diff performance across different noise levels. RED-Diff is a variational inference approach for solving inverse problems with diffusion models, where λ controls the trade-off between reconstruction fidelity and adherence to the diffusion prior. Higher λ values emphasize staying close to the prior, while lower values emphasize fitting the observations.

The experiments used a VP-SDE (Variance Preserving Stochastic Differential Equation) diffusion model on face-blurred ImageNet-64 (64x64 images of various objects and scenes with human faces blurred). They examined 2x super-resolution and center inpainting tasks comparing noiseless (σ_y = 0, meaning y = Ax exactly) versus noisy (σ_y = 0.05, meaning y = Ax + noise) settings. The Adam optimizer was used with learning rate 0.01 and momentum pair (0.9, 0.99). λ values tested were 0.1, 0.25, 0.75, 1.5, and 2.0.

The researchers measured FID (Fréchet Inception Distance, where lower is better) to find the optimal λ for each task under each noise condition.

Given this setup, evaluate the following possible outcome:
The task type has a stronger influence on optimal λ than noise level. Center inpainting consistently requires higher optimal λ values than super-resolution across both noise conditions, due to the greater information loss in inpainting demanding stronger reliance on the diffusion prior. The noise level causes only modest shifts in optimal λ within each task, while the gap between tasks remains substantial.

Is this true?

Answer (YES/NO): NO